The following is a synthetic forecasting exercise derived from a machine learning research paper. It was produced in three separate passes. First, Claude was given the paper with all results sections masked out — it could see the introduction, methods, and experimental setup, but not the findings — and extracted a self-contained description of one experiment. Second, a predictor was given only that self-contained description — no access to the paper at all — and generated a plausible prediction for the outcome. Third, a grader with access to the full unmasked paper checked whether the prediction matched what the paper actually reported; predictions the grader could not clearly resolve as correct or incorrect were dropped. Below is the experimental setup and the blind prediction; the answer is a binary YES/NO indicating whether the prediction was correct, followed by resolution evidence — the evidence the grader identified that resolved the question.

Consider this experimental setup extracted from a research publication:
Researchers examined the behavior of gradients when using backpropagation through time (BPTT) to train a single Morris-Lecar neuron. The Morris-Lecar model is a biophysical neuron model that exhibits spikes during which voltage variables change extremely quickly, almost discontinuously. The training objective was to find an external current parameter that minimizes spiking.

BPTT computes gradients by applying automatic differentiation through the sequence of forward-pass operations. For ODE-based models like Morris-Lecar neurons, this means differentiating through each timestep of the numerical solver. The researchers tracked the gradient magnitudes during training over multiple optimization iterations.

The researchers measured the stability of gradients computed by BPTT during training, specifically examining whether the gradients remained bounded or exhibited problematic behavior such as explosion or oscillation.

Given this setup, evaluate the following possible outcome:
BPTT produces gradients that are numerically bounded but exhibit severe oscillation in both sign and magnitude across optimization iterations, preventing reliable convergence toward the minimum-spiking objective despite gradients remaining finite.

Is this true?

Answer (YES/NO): NO